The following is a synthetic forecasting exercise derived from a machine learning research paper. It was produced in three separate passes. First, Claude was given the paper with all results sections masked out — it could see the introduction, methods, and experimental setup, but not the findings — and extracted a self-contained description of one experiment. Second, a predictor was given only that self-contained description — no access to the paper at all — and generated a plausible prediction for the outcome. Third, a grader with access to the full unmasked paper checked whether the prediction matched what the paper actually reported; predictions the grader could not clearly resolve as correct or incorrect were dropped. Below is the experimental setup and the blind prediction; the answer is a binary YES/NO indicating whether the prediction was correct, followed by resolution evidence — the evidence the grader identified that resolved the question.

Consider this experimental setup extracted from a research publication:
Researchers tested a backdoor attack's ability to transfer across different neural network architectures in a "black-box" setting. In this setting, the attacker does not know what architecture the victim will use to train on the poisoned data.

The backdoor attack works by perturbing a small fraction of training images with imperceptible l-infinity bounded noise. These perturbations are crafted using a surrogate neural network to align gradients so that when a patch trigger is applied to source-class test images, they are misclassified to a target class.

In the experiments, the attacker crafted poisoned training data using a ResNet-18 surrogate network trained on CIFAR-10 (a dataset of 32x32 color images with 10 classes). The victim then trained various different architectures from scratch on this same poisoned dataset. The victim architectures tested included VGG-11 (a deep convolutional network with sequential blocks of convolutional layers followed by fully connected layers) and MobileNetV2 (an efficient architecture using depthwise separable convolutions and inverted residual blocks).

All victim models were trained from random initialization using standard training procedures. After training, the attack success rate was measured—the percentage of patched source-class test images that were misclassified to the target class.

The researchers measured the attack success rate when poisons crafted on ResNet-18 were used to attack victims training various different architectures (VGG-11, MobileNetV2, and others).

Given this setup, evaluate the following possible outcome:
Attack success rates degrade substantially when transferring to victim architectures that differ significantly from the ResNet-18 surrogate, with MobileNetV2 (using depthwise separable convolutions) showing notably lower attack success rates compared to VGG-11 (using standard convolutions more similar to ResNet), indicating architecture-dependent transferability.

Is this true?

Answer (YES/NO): NO